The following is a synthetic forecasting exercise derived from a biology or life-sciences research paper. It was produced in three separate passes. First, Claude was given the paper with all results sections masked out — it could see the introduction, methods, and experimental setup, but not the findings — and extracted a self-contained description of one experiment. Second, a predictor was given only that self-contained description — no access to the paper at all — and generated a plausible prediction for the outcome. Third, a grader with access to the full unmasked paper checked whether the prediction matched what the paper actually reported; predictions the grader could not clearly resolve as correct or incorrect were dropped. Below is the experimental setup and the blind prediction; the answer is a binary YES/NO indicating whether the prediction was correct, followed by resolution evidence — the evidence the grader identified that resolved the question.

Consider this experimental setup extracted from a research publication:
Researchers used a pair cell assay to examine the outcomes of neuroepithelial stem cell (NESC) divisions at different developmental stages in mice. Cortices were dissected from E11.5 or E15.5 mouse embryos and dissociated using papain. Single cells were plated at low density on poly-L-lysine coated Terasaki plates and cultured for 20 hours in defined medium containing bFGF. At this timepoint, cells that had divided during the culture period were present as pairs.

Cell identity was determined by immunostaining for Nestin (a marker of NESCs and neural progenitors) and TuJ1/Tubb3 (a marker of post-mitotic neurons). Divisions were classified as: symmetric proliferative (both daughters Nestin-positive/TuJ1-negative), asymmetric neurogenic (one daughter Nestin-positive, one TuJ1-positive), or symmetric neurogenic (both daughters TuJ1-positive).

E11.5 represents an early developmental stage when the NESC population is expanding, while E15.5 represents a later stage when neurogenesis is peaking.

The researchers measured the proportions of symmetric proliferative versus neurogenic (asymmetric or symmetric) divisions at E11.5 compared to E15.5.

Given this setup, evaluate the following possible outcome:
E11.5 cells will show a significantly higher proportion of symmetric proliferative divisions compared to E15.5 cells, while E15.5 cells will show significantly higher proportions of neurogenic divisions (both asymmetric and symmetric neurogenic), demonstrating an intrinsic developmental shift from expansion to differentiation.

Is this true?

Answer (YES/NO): YES